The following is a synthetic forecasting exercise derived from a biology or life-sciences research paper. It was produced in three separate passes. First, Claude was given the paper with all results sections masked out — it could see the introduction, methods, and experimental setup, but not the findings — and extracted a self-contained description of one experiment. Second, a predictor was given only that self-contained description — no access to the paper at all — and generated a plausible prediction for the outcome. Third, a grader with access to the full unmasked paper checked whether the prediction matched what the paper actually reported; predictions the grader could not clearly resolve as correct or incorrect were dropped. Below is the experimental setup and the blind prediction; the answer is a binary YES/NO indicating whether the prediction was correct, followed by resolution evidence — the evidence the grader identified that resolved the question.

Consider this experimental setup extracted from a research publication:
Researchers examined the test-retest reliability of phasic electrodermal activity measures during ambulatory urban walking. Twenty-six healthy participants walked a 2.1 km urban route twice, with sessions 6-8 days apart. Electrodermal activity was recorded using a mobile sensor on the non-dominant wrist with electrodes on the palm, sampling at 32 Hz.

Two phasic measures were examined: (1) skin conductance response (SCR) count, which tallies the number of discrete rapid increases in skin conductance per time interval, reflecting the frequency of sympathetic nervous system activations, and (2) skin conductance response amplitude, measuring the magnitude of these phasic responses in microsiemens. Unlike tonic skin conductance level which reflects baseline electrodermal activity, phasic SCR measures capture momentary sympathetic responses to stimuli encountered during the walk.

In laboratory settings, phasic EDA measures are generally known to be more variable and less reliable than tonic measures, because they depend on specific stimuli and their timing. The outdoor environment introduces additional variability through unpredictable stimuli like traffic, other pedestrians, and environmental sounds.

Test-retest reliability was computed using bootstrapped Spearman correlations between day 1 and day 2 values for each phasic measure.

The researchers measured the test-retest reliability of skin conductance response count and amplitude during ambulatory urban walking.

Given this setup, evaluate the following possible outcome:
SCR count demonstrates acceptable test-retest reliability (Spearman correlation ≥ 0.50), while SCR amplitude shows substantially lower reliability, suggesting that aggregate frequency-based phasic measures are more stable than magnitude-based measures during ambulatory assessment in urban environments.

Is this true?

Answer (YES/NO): NO